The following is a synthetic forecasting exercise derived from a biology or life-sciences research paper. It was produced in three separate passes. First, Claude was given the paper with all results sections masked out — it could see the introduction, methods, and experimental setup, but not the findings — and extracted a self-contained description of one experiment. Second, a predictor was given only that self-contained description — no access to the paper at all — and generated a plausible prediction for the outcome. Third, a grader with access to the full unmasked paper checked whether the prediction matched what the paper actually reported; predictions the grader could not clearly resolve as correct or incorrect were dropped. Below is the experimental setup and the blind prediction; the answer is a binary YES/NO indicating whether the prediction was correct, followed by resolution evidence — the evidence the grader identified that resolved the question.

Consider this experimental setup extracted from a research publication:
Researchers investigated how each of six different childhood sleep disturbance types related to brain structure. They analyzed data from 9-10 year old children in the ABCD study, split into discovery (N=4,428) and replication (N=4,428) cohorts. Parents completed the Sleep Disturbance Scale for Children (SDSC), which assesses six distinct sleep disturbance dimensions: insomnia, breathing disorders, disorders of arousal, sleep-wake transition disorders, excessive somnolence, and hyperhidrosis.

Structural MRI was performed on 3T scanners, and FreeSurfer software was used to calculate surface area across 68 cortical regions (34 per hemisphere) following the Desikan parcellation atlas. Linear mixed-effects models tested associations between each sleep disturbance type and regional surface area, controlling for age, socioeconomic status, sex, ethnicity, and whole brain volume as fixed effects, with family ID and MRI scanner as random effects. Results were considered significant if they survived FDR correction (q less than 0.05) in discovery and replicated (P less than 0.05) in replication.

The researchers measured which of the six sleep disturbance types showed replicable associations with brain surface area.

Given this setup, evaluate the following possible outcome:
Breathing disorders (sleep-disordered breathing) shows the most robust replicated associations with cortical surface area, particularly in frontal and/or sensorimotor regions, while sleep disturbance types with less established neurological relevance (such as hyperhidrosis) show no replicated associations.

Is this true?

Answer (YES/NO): NO